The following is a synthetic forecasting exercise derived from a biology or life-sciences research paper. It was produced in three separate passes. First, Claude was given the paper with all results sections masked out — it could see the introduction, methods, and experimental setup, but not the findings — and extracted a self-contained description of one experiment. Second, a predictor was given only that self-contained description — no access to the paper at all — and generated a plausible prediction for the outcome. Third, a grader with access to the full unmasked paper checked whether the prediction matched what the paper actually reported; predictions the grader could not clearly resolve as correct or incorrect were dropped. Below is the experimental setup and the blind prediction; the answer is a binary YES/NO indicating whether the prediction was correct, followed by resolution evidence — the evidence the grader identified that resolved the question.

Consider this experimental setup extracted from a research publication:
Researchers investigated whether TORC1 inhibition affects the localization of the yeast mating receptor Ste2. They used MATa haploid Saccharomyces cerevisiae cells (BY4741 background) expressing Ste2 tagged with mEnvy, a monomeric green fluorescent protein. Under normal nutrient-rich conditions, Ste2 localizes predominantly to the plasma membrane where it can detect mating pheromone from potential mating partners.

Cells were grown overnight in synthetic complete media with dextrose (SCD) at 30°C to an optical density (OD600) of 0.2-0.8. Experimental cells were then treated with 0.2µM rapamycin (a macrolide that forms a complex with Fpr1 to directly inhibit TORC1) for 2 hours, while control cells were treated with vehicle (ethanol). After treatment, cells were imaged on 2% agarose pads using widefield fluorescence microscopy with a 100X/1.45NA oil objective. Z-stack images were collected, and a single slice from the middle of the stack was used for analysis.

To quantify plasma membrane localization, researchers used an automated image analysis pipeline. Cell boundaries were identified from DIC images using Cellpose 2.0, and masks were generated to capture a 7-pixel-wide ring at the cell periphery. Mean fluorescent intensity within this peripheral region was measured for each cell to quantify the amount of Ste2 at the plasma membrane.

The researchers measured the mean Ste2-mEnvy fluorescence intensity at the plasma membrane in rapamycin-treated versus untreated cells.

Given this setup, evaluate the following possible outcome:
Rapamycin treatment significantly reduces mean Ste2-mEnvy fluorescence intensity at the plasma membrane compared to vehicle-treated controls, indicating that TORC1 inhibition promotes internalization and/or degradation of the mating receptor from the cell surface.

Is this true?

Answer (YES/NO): YES